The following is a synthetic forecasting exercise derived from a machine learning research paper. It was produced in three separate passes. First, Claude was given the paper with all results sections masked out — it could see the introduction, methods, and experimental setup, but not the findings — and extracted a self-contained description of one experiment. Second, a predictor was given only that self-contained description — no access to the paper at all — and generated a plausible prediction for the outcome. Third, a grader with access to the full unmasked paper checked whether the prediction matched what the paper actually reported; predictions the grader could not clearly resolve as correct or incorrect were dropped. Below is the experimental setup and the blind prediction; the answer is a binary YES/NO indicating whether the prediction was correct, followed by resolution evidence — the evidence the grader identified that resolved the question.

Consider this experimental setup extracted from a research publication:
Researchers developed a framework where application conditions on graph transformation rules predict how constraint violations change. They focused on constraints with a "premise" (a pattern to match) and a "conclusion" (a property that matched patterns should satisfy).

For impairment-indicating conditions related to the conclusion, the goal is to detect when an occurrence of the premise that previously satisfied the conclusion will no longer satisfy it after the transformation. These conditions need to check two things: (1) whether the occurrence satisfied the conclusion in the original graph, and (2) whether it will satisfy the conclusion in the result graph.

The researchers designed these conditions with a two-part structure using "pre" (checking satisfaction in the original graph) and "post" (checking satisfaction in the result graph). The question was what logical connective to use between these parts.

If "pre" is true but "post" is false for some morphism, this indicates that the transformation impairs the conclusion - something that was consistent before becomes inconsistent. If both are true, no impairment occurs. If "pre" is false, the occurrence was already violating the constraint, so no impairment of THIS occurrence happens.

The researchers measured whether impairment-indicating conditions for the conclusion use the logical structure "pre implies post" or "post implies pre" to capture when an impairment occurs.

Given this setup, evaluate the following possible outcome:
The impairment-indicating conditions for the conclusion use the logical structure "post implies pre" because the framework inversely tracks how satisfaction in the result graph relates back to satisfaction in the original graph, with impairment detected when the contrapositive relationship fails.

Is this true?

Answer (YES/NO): NO